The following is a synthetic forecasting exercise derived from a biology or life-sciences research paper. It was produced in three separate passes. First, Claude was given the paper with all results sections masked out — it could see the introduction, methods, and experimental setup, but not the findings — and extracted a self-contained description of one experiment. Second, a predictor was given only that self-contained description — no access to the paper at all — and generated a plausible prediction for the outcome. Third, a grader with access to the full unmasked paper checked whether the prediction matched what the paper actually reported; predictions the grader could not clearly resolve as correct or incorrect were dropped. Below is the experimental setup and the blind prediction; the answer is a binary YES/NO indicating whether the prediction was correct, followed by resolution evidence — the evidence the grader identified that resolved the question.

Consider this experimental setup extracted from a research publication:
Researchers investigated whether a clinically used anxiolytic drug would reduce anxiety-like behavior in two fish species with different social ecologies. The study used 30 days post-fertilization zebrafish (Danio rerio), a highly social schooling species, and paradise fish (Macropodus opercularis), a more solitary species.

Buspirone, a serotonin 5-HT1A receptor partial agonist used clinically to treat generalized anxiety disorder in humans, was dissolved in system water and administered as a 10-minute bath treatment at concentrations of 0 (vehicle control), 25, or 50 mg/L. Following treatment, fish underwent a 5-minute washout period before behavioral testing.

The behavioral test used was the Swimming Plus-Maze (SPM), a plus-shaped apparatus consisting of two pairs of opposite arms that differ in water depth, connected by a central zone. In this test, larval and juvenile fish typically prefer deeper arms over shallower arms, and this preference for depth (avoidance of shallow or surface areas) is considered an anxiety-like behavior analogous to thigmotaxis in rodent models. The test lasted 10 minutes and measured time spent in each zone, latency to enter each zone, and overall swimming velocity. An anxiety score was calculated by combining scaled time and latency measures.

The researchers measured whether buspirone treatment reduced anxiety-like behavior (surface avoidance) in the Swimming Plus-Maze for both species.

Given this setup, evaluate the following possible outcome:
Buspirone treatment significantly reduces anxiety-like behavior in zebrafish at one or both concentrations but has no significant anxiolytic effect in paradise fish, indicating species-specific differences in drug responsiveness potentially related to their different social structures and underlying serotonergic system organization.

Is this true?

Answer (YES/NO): NO